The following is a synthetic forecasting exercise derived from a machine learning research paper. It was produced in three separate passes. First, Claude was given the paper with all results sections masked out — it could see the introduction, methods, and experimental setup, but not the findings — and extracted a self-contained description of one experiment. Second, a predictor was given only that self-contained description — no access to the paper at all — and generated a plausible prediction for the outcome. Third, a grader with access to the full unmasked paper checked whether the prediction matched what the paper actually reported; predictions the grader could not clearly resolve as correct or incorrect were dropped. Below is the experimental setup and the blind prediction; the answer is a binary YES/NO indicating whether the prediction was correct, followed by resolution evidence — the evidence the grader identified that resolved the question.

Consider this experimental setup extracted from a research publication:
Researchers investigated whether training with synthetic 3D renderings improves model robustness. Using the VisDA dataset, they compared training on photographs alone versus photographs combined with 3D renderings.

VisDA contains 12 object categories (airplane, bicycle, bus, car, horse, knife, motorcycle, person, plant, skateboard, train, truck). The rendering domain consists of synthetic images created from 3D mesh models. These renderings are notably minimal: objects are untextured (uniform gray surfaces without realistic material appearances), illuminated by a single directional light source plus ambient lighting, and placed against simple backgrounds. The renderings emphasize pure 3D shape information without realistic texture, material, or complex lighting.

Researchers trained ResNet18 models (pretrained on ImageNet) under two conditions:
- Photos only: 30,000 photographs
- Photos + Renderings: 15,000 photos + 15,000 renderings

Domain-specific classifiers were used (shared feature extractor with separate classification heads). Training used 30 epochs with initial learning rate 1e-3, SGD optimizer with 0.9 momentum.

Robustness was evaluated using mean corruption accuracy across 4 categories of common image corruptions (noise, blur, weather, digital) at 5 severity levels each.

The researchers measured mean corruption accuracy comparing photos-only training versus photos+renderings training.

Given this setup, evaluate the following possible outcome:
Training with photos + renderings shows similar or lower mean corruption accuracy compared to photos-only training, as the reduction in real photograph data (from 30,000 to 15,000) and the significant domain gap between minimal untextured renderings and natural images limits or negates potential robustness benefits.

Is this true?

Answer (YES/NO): YES